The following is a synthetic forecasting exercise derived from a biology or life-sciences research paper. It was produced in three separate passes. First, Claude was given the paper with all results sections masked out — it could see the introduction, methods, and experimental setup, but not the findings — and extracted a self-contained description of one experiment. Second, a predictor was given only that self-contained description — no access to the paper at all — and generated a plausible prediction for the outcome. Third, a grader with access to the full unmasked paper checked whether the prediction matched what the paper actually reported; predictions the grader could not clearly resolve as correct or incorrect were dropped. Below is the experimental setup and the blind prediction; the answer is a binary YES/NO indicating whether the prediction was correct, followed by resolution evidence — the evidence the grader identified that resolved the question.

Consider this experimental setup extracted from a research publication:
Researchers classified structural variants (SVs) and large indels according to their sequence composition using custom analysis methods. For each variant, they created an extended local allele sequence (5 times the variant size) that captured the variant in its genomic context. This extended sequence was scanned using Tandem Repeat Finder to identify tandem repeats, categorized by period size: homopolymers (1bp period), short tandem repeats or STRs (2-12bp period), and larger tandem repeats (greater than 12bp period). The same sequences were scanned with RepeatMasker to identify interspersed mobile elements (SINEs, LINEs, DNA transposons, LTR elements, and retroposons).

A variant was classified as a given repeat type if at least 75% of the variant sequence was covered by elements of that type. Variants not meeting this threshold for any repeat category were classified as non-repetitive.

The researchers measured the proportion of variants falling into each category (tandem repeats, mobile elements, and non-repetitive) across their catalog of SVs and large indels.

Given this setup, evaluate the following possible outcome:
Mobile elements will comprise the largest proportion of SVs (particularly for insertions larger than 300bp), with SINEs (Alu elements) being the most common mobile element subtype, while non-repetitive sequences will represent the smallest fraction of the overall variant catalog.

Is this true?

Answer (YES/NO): NO